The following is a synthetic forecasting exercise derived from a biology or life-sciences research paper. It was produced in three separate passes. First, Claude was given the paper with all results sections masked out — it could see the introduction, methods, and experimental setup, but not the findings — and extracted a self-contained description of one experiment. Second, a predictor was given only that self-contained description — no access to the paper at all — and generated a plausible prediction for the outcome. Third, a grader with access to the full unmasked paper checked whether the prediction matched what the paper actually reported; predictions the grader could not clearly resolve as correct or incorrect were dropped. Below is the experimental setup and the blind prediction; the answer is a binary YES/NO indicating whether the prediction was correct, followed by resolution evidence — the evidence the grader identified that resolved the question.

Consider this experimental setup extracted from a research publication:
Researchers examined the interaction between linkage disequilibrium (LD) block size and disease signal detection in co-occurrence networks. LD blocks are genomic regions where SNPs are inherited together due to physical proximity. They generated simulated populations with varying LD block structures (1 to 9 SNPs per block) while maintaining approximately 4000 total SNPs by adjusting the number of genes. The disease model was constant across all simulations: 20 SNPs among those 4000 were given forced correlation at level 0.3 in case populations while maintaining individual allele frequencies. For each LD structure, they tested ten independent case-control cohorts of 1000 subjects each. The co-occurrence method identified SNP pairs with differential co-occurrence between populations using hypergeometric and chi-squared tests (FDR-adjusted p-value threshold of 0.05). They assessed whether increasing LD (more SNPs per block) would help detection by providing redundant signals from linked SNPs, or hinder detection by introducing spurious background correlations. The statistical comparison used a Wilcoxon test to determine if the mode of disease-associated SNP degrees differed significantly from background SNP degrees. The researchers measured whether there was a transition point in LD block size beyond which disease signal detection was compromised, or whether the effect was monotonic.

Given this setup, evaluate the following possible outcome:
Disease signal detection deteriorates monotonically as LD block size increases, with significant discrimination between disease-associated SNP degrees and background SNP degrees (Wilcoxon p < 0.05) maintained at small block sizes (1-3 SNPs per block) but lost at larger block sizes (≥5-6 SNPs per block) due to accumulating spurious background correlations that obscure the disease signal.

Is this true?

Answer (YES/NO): NO